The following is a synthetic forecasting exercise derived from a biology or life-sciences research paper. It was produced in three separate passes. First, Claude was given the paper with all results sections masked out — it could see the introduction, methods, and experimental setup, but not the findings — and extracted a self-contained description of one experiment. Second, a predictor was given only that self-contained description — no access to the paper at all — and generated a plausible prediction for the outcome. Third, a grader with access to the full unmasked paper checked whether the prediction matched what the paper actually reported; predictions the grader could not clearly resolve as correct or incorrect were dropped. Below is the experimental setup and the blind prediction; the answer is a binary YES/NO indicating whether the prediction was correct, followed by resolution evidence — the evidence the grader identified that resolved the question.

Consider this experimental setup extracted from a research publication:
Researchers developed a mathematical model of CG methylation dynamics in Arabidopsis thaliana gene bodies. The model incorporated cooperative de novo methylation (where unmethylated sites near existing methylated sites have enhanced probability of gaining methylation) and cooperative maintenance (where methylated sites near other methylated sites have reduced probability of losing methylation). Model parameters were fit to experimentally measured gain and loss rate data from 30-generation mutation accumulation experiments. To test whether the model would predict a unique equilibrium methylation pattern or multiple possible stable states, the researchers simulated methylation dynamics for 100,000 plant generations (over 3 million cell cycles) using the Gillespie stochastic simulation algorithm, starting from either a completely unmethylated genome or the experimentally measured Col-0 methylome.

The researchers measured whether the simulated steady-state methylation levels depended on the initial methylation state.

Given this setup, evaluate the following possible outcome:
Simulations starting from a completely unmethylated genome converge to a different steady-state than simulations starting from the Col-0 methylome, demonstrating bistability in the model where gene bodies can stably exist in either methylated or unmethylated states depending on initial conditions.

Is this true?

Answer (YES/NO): NO